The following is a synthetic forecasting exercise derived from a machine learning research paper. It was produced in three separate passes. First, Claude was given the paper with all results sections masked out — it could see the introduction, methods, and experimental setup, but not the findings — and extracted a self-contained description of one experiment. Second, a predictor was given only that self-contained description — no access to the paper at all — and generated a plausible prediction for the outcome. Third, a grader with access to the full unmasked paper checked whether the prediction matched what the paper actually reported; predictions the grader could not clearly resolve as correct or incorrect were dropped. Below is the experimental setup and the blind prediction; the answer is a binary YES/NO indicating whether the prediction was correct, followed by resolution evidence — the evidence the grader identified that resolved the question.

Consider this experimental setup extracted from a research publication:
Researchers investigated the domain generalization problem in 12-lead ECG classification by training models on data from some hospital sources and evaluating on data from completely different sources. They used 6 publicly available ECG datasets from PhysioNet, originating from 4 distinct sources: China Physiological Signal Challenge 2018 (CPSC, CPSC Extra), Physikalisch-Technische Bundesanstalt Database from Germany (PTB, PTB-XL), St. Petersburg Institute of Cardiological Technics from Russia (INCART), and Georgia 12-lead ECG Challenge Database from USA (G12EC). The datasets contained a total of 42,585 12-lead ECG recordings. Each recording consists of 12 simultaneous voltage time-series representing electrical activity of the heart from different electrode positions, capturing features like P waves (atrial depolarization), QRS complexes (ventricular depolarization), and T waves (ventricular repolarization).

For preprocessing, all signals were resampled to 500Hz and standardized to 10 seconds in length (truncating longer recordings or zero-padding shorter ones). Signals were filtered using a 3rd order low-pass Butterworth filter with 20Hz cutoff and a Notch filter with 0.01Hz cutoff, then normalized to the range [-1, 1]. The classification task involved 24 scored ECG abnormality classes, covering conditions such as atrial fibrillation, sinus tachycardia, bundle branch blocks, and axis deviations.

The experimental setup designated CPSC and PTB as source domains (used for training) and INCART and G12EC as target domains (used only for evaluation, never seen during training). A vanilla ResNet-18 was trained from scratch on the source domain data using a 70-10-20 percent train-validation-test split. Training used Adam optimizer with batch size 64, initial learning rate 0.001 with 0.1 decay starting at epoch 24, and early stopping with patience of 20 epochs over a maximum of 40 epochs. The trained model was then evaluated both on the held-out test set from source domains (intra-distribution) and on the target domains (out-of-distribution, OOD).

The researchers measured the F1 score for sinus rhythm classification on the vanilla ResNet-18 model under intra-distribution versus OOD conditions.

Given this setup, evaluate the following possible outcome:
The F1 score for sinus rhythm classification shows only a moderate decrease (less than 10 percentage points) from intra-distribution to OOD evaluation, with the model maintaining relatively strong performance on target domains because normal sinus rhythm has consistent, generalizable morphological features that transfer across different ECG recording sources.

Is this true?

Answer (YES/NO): NO